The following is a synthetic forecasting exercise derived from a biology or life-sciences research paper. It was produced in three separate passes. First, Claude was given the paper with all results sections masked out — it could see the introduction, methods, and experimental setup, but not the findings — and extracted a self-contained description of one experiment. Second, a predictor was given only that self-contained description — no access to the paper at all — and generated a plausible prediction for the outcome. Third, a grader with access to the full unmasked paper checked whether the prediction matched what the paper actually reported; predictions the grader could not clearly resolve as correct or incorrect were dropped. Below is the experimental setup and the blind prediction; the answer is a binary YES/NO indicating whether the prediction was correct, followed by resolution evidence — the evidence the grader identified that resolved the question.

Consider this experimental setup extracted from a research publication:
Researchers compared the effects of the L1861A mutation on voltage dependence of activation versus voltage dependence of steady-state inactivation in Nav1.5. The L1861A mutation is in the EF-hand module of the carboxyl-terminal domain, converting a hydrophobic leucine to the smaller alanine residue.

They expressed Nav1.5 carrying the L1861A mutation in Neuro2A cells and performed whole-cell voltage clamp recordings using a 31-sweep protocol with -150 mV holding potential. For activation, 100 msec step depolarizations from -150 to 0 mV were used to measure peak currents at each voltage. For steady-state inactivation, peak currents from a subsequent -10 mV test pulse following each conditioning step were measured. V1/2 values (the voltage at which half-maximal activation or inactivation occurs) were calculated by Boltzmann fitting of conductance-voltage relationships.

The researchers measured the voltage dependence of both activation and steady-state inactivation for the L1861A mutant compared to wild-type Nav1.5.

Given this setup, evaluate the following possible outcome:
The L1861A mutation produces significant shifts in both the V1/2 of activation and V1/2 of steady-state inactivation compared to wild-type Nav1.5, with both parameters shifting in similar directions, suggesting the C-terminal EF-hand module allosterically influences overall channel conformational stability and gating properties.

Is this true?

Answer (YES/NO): NO